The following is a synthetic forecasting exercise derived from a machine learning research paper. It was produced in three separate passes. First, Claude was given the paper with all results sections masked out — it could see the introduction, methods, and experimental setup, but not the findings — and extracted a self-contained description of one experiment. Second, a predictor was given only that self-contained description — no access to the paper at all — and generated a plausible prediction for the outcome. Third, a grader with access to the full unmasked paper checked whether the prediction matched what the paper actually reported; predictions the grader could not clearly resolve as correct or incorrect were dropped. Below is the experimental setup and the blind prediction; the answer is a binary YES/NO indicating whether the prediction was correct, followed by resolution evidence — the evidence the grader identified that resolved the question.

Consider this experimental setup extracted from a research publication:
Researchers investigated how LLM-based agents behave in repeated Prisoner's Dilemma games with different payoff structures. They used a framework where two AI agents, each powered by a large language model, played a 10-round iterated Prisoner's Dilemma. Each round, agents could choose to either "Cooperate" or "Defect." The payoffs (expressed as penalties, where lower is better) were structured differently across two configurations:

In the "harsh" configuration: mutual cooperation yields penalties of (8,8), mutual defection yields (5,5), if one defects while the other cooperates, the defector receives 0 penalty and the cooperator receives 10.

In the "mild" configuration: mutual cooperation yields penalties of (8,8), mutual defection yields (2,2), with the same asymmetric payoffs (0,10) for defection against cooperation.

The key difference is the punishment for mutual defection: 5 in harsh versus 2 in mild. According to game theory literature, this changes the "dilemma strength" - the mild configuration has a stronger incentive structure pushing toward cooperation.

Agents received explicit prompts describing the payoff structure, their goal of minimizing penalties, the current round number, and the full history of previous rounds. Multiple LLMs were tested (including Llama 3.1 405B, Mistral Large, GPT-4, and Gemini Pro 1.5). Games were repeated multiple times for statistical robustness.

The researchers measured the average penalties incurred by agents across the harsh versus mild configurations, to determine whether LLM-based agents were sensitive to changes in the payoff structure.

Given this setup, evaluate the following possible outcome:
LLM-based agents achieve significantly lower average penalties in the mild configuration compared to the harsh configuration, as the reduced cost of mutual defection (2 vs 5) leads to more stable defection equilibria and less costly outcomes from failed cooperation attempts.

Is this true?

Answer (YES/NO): NO